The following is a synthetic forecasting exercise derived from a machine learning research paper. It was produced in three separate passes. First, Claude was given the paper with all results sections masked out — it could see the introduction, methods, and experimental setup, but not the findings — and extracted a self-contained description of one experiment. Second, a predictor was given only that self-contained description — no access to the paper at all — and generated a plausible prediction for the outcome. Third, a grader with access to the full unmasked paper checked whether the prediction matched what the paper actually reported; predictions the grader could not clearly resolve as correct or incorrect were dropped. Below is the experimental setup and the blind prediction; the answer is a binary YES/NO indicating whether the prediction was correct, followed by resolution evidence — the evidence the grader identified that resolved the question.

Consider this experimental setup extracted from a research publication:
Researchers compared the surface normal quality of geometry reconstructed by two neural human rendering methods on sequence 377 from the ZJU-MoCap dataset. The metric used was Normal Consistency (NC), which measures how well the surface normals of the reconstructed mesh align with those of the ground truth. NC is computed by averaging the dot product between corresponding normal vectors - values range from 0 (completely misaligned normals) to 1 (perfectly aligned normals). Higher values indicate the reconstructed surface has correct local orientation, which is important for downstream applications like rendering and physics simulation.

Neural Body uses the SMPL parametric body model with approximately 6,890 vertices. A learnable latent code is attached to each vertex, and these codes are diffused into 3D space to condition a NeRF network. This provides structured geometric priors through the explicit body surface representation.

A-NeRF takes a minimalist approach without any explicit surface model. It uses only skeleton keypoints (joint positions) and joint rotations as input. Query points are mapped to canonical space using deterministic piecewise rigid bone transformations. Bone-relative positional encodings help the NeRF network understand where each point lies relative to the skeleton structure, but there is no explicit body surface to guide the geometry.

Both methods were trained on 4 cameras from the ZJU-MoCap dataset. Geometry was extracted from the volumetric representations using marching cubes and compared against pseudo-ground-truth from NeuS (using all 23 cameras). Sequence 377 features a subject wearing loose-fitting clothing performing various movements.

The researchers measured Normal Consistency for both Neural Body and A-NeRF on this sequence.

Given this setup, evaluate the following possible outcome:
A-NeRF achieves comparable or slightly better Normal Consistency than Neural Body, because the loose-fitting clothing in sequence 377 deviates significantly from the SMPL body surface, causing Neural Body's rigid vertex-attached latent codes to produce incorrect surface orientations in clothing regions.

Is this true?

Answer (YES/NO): YES